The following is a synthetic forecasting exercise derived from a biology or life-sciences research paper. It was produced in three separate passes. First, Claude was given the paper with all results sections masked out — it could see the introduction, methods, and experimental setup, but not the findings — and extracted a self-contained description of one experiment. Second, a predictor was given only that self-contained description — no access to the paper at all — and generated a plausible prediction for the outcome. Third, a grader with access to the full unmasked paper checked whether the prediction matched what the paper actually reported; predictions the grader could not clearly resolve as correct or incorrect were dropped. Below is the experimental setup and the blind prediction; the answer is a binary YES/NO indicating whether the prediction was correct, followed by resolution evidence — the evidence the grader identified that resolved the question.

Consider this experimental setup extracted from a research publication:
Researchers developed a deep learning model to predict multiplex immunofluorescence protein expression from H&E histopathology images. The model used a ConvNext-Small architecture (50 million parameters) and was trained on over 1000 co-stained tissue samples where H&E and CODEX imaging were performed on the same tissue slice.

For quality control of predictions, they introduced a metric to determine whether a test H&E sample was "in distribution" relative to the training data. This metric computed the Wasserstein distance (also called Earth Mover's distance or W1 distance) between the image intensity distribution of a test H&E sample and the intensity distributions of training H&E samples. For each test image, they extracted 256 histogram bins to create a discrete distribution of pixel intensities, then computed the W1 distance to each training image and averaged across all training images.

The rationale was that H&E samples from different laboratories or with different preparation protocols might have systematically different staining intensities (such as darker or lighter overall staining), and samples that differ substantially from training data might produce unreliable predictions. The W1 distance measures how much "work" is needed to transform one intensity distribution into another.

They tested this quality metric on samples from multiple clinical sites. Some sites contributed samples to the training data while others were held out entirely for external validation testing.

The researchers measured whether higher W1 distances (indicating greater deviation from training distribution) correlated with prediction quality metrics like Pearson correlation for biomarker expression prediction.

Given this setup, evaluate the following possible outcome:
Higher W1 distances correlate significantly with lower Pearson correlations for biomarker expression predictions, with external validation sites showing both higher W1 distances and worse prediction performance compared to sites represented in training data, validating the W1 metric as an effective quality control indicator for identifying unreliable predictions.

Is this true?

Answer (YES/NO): NO